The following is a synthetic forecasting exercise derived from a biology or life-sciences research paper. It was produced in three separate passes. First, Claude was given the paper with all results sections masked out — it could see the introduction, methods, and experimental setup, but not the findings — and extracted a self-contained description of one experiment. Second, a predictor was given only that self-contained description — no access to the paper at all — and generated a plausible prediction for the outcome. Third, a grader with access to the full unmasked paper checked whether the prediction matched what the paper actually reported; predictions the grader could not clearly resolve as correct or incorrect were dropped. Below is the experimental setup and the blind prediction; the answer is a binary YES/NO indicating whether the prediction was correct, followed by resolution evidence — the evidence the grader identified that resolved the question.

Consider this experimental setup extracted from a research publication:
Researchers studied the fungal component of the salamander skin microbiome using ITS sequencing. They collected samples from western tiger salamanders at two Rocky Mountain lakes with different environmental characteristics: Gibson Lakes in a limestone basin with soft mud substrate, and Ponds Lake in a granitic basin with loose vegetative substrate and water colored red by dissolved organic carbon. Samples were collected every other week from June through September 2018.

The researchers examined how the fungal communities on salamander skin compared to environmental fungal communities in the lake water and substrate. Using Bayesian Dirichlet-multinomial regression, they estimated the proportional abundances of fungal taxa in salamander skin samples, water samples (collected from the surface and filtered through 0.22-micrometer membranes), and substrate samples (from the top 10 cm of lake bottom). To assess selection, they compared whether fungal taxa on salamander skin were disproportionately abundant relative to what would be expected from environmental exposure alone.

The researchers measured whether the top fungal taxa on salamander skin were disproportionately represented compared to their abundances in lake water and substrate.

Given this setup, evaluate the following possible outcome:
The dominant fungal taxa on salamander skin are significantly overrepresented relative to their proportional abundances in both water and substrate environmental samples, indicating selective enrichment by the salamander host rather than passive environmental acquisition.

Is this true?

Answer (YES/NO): NO